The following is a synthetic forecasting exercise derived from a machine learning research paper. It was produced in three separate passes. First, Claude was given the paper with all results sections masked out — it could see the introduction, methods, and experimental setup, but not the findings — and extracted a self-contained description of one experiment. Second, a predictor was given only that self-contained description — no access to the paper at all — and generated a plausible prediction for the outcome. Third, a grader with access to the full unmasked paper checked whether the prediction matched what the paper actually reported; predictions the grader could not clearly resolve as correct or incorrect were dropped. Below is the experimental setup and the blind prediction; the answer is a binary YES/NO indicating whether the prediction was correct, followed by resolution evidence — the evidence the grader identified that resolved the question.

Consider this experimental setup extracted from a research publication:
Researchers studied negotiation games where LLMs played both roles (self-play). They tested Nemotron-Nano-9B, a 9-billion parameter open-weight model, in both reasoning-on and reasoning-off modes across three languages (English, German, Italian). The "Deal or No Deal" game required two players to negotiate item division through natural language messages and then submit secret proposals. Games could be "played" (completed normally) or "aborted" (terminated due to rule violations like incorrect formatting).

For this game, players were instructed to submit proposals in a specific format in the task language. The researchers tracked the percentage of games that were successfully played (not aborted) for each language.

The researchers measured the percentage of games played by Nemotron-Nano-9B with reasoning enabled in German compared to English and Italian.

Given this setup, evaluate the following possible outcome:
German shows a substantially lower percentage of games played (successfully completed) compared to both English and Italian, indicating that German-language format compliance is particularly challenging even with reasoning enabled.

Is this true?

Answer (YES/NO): YES